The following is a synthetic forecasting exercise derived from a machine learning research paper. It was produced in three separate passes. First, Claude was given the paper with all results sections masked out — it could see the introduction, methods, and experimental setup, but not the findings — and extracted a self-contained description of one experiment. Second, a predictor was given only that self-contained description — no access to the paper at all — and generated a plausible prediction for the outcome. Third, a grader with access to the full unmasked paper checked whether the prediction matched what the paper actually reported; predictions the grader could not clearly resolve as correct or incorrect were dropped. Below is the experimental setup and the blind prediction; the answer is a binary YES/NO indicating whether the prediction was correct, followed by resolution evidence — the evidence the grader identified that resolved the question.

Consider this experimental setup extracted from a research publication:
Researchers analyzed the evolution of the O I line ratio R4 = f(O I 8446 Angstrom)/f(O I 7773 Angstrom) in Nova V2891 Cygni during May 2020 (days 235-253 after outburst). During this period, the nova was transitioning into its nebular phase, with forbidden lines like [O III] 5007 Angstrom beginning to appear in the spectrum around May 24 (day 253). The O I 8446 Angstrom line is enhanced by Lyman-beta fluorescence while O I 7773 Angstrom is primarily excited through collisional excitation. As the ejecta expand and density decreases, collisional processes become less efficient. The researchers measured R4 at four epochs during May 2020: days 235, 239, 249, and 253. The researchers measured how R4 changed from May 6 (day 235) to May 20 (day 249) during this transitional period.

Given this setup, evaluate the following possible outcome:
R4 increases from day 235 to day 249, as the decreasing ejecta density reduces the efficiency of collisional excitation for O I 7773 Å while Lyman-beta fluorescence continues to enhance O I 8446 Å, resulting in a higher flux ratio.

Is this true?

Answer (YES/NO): YES